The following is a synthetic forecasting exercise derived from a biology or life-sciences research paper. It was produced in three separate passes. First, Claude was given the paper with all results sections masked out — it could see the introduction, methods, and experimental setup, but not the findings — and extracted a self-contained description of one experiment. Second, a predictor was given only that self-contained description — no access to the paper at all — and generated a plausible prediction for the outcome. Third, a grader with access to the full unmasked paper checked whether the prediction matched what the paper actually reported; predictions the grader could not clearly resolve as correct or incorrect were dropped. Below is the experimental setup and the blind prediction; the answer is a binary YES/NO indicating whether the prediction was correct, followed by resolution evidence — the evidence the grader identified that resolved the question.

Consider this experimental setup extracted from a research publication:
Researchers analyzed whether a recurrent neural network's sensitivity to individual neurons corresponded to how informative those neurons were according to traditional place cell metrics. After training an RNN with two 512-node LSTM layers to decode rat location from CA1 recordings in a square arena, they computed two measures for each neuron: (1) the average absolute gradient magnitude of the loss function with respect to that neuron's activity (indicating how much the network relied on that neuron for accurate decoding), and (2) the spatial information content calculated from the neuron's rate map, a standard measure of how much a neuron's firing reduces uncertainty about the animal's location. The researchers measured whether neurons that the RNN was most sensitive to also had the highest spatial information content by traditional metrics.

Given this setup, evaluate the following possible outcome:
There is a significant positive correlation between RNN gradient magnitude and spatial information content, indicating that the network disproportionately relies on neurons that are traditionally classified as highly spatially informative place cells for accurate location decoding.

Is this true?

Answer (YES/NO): NO